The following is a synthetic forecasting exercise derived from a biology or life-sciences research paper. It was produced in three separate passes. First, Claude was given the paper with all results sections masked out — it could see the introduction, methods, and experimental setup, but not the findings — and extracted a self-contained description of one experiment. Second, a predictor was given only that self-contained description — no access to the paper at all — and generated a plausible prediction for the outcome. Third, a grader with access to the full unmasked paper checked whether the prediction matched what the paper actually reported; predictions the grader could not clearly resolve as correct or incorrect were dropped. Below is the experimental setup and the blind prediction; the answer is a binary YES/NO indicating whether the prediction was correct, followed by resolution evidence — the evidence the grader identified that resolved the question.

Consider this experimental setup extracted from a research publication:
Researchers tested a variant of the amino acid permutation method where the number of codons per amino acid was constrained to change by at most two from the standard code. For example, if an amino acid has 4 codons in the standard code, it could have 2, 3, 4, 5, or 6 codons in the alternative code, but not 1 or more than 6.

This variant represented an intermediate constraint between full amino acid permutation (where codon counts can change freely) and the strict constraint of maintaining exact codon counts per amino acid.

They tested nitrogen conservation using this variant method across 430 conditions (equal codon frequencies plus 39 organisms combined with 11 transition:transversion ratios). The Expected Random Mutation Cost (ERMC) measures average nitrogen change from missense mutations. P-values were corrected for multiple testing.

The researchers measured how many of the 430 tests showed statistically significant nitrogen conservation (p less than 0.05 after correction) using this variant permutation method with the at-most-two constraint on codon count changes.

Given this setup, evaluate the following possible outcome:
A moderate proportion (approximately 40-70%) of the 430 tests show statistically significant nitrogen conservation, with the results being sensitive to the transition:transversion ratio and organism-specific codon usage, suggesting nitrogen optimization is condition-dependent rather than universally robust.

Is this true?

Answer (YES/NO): NO